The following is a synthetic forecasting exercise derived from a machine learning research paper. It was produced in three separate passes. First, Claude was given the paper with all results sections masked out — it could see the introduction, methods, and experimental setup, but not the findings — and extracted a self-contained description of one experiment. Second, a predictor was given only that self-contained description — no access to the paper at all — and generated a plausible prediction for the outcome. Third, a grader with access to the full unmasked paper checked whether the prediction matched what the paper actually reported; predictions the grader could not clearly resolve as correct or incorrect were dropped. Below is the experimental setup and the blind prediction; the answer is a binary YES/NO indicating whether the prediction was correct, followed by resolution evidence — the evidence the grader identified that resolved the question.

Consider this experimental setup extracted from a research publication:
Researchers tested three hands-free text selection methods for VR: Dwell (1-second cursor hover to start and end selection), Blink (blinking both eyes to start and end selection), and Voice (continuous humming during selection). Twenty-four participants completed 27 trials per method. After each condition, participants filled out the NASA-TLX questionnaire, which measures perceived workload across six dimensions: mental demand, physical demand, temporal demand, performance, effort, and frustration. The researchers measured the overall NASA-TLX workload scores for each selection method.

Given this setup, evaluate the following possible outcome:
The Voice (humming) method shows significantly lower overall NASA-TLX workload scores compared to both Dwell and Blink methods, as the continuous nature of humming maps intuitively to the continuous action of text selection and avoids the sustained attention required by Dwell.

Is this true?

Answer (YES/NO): NO